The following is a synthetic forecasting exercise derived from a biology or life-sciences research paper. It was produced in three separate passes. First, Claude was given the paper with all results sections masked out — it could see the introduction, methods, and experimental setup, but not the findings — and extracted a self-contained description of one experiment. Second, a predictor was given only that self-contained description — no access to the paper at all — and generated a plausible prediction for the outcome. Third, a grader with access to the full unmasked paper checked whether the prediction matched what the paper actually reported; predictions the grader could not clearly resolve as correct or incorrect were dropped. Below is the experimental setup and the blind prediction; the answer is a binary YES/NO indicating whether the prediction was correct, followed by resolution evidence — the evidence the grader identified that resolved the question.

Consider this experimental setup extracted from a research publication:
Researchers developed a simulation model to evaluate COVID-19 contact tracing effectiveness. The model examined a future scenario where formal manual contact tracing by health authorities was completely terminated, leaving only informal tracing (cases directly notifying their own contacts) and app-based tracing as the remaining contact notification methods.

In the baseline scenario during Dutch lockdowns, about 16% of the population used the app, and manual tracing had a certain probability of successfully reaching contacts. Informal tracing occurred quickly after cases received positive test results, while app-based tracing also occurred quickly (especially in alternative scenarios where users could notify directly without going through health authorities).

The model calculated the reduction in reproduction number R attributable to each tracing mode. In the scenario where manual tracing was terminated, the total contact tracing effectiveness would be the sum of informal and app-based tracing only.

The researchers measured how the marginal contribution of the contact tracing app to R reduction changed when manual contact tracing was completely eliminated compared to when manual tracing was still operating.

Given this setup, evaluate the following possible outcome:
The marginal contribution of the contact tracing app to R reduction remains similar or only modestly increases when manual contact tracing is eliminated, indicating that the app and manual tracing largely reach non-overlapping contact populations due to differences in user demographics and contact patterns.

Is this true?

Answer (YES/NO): NO